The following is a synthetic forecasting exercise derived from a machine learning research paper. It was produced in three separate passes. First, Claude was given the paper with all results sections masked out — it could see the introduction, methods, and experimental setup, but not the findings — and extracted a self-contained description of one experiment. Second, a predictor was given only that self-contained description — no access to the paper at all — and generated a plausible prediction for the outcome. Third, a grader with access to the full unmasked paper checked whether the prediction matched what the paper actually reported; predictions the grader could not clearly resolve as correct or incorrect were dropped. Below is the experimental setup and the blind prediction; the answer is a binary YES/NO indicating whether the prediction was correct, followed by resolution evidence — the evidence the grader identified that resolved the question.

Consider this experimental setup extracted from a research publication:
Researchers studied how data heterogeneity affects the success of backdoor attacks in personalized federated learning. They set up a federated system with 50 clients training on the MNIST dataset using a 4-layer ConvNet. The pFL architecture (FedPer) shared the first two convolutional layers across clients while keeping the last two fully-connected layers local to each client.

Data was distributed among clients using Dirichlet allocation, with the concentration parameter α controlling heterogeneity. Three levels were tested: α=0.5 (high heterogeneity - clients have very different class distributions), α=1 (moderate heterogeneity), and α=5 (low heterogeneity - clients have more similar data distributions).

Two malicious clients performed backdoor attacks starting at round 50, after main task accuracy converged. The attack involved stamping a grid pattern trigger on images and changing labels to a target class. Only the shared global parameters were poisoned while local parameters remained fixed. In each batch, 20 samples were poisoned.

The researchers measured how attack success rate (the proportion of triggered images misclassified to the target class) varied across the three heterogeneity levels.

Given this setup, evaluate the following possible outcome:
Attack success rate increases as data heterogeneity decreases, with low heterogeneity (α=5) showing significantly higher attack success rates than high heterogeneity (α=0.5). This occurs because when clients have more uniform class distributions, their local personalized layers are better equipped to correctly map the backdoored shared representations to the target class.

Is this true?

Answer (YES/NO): YES